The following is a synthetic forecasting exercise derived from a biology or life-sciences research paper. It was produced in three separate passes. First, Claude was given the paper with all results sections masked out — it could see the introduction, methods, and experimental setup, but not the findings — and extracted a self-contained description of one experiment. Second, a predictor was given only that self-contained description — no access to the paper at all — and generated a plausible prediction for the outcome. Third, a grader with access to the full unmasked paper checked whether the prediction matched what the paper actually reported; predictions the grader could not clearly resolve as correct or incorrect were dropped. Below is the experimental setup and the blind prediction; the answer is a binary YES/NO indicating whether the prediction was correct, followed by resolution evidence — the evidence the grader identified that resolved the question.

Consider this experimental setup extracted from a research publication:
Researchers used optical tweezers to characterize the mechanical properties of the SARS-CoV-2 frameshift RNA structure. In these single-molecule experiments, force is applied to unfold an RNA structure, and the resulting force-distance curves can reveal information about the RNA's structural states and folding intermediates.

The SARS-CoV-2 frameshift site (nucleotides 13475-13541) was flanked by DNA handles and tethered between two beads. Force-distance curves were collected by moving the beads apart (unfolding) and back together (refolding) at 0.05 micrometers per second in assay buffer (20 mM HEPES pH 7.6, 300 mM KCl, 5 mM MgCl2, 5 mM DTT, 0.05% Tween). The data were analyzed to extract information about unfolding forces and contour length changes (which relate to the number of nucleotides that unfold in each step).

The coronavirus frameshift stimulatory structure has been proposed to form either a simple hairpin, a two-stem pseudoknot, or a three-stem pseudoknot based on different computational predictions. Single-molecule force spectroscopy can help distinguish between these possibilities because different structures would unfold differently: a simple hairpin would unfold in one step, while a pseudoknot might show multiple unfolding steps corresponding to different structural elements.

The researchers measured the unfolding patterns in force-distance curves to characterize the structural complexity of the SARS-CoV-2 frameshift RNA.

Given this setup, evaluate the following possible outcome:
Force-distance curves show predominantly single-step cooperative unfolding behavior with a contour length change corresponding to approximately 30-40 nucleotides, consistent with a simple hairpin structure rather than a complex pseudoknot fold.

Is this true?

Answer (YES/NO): NO